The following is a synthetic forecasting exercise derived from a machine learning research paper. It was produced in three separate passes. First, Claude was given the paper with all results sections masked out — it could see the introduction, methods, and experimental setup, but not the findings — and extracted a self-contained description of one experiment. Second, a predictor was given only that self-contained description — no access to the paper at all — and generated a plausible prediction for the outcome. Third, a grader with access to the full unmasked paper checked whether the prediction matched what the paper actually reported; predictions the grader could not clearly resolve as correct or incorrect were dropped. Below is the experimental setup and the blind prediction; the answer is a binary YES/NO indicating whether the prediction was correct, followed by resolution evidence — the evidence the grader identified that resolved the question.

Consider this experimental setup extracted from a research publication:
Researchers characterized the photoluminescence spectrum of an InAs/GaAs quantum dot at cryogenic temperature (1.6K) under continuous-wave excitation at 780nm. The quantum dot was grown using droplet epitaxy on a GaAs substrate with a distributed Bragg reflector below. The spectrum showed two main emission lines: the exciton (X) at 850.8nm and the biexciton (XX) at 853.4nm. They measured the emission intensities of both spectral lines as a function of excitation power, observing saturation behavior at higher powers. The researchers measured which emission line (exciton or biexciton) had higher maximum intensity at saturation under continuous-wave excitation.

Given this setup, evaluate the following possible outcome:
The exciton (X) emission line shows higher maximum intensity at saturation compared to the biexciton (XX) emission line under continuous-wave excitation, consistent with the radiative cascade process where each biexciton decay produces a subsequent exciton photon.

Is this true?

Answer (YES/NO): NO